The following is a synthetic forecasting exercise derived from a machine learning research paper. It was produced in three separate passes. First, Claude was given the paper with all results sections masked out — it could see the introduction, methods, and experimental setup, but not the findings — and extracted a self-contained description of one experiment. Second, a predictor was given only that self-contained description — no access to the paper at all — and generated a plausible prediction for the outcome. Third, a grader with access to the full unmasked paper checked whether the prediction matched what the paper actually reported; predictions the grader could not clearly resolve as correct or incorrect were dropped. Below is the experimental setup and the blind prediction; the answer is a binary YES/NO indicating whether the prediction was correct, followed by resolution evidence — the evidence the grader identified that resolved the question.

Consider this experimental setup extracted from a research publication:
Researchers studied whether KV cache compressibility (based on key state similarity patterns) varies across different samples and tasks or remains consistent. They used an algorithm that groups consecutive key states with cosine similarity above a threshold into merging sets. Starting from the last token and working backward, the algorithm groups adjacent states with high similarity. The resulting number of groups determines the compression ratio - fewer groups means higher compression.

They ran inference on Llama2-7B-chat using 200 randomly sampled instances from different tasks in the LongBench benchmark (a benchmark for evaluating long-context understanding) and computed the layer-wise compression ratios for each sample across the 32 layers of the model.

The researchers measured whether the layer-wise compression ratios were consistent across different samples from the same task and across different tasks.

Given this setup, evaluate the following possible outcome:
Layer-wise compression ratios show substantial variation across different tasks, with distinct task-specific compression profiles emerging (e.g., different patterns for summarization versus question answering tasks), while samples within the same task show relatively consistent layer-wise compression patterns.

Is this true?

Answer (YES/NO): NO